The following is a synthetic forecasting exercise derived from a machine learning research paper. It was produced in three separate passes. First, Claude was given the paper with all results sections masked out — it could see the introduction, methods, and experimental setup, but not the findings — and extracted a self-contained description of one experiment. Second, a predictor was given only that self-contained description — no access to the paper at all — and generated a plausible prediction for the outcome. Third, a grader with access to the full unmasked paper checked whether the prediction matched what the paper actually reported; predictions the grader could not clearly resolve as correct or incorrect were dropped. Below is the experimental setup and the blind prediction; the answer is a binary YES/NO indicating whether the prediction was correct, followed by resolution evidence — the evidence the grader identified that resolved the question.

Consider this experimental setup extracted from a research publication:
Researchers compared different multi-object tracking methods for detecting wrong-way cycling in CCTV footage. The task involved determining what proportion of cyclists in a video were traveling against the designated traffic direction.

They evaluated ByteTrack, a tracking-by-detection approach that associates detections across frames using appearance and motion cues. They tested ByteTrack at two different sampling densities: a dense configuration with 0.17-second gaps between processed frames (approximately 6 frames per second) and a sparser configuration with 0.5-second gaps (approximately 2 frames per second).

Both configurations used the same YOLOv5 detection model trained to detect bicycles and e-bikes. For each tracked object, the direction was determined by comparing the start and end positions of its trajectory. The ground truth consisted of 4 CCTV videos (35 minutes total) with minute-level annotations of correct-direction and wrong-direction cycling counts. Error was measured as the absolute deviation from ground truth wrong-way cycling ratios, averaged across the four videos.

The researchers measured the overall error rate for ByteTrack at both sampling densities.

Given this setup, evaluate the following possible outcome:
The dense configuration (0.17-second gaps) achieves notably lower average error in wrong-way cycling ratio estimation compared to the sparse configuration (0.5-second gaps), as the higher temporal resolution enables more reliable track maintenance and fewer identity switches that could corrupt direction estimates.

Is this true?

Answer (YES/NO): YES